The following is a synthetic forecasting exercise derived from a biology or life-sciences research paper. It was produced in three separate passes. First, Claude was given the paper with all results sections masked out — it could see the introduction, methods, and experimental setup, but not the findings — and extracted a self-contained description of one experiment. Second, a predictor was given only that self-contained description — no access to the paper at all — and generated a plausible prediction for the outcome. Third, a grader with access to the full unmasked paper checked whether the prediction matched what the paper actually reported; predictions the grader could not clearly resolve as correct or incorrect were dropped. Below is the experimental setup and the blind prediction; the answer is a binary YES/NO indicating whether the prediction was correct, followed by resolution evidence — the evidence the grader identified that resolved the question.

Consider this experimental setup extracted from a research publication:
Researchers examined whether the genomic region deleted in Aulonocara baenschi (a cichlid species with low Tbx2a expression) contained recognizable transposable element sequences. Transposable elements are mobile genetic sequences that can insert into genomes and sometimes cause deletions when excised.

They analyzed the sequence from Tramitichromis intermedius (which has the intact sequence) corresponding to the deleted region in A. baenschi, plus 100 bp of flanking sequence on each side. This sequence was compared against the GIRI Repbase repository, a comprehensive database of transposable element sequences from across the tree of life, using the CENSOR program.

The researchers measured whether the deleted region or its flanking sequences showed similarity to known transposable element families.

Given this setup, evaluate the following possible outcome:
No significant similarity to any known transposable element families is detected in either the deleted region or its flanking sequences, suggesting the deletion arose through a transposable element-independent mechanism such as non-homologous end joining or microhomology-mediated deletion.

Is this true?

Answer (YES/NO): NO